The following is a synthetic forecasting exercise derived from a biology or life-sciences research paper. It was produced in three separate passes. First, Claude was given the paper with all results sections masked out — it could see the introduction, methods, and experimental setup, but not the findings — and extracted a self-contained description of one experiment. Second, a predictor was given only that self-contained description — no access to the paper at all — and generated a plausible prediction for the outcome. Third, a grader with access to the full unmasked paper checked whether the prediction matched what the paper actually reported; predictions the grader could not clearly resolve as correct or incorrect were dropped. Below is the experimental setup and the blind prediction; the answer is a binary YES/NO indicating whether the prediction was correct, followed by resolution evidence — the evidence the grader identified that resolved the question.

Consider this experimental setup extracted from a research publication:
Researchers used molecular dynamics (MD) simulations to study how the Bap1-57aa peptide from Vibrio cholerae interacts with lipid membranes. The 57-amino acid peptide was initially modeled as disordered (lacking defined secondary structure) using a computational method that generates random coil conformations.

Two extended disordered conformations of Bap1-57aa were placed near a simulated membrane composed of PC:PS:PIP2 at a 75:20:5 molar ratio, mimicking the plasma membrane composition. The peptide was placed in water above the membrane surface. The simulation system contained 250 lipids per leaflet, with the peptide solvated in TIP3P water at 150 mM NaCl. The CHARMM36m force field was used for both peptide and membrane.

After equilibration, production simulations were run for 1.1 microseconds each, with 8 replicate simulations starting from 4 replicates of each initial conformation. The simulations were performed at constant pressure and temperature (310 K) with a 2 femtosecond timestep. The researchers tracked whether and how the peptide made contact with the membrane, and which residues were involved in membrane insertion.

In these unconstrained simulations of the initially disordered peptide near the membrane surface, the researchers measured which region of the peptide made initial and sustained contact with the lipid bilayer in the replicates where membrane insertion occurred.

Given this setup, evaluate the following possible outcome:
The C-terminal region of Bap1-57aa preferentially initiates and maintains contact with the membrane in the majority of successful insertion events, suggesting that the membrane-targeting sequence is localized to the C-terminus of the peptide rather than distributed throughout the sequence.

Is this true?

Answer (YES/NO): NO